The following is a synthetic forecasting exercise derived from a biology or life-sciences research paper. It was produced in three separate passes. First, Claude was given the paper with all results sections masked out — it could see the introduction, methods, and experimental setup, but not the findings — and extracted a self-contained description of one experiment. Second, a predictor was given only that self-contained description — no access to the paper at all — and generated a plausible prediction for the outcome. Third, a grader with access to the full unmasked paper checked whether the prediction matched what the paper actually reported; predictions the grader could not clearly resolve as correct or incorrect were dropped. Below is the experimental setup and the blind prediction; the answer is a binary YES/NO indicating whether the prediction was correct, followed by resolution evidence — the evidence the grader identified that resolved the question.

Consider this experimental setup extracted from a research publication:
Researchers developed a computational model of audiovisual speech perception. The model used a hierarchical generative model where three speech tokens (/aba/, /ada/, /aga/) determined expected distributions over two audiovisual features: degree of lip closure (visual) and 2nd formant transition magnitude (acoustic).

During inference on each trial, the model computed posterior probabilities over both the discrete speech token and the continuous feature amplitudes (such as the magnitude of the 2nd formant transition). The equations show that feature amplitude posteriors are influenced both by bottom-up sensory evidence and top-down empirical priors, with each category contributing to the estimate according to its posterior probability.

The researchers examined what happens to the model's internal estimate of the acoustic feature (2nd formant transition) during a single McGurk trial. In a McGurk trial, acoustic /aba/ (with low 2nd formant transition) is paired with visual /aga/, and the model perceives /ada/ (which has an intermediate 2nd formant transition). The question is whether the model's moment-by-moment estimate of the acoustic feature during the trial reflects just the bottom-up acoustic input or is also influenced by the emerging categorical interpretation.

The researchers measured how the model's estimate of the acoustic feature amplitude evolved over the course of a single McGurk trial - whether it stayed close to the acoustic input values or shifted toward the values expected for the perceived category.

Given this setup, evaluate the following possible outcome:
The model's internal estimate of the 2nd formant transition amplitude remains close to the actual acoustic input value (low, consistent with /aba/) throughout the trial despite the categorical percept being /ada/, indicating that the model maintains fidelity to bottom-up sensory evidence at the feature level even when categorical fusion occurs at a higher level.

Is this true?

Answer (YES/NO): NO